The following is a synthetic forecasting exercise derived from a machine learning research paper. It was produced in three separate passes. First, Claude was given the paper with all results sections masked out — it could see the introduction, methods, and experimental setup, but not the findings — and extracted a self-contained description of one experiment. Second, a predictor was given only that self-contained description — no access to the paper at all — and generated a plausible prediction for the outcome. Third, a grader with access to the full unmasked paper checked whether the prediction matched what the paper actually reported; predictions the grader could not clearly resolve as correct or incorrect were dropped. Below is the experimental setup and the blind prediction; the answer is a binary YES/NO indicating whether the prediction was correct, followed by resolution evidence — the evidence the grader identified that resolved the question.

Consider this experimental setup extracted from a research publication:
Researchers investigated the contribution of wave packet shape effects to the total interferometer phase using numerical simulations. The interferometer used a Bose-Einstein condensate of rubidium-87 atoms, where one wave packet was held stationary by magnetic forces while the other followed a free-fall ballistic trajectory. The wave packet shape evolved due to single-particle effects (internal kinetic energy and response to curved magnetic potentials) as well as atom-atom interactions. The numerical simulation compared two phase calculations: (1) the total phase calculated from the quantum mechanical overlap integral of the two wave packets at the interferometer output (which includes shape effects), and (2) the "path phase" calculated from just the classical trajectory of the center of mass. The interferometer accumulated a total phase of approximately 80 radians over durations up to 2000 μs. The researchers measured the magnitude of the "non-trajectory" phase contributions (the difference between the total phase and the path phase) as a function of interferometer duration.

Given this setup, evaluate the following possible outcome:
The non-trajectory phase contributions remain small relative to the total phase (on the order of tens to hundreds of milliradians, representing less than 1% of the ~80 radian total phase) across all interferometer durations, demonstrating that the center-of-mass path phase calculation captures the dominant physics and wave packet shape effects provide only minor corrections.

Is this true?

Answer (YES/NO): NO